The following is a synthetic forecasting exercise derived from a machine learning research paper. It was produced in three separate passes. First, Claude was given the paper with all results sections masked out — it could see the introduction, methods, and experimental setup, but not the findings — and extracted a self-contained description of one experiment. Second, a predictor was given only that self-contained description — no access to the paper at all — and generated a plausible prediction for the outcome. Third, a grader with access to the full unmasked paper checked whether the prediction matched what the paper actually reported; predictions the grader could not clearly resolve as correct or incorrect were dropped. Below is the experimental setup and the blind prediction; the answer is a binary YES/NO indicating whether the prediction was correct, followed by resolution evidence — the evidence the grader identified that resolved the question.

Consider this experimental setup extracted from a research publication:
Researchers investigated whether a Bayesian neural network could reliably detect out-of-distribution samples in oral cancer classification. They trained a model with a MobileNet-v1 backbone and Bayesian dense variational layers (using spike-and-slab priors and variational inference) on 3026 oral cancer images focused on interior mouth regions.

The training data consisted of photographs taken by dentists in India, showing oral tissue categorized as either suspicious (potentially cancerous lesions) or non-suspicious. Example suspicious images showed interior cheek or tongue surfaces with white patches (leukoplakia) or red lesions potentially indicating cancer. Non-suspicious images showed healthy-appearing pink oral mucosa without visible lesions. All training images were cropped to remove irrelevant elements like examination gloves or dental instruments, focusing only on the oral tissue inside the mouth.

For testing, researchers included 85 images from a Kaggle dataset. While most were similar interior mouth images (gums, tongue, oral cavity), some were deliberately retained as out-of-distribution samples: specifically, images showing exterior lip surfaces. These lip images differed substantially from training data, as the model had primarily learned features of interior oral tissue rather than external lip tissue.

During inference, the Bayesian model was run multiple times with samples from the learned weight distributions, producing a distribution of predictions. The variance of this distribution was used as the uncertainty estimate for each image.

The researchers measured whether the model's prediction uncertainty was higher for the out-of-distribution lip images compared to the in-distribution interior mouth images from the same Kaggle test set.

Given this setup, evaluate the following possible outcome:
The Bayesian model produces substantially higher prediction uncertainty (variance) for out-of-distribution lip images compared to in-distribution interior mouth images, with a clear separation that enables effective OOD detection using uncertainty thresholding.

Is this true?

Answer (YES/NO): NO